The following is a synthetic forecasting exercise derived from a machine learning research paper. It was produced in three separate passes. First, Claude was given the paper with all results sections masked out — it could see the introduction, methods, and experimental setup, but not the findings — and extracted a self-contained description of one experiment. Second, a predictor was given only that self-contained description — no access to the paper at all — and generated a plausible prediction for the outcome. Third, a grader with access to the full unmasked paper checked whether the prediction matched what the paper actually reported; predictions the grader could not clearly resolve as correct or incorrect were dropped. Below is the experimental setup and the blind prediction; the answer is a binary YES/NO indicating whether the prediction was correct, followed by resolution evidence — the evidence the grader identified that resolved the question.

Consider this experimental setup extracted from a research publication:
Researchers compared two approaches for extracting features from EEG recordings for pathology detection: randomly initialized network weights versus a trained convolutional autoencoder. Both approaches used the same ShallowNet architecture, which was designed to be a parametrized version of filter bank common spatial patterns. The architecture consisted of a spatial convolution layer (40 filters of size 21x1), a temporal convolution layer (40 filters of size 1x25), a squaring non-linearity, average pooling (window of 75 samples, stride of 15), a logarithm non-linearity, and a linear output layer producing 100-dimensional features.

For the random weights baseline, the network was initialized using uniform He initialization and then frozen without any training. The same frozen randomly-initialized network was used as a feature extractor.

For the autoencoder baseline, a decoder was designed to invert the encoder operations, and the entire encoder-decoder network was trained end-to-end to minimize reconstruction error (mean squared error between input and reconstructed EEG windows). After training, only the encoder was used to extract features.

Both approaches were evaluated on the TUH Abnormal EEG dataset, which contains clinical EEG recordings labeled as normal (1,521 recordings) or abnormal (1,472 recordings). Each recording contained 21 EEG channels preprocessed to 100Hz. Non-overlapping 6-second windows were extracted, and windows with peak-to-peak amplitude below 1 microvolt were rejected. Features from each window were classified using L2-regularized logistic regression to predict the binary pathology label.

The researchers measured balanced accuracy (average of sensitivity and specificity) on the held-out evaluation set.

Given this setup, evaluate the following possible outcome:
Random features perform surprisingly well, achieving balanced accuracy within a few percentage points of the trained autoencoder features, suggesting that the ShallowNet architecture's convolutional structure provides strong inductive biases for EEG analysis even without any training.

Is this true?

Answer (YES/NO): NO